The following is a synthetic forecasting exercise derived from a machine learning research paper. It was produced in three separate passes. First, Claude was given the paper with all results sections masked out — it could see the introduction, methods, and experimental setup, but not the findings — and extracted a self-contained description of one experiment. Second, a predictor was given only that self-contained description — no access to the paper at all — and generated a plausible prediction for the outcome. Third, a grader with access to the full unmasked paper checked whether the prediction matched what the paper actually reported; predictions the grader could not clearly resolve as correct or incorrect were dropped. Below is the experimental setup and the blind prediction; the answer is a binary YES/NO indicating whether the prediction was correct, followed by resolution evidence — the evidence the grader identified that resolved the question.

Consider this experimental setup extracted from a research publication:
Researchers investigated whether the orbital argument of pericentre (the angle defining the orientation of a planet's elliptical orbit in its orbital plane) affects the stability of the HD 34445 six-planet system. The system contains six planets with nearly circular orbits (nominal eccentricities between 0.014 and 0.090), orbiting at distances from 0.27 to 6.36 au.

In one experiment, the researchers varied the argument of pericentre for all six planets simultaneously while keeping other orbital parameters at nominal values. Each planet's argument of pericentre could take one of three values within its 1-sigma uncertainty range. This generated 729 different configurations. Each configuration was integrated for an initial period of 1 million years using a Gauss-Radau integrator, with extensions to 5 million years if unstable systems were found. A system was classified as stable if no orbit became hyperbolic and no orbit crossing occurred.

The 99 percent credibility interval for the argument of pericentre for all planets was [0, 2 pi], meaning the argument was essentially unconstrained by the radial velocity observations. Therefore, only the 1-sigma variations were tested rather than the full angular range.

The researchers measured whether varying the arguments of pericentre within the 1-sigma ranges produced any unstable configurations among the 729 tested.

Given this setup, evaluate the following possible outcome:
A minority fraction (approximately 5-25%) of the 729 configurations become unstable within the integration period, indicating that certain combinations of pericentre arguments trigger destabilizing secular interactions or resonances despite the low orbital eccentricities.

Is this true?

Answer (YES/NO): NO